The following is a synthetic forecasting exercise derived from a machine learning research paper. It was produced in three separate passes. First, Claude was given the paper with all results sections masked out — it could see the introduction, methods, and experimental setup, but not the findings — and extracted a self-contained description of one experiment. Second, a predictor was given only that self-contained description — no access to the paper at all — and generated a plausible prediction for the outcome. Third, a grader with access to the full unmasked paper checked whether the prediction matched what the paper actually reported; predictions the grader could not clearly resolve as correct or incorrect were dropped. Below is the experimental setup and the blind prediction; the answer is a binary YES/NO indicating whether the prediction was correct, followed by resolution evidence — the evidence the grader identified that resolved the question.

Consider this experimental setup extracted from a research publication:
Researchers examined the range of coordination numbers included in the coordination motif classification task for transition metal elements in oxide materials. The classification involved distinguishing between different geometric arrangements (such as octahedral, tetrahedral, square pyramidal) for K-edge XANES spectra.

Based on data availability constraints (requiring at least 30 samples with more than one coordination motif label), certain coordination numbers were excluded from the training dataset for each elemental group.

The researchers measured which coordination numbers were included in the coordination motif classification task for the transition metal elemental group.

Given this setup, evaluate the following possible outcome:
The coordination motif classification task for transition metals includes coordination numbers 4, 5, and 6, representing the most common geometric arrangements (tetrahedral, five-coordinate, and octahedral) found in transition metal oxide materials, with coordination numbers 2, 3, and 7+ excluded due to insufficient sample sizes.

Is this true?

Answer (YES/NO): YES